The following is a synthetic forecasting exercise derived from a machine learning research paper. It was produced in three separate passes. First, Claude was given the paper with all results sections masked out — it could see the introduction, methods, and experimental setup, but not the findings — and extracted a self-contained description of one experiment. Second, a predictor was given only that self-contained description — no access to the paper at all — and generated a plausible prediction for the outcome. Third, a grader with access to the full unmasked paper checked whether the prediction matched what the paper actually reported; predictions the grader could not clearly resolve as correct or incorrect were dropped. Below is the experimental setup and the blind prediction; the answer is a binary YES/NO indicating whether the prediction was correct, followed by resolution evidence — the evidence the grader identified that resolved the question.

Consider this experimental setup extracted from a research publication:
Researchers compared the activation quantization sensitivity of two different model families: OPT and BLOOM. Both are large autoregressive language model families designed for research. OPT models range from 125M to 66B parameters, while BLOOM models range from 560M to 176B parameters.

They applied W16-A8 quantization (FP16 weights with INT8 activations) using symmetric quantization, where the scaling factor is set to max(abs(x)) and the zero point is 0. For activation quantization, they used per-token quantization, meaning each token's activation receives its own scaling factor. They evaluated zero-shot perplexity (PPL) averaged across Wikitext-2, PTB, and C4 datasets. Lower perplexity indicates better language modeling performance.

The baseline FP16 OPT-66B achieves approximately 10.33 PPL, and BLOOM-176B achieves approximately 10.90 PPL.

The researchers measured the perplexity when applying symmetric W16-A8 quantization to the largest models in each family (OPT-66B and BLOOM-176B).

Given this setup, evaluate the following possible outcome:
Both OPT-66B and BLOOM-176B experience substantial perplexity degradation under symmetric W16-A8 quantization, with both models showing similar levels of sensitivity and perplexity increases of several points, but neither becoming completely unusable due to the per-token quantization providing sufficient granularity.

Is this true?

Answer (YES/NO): NO